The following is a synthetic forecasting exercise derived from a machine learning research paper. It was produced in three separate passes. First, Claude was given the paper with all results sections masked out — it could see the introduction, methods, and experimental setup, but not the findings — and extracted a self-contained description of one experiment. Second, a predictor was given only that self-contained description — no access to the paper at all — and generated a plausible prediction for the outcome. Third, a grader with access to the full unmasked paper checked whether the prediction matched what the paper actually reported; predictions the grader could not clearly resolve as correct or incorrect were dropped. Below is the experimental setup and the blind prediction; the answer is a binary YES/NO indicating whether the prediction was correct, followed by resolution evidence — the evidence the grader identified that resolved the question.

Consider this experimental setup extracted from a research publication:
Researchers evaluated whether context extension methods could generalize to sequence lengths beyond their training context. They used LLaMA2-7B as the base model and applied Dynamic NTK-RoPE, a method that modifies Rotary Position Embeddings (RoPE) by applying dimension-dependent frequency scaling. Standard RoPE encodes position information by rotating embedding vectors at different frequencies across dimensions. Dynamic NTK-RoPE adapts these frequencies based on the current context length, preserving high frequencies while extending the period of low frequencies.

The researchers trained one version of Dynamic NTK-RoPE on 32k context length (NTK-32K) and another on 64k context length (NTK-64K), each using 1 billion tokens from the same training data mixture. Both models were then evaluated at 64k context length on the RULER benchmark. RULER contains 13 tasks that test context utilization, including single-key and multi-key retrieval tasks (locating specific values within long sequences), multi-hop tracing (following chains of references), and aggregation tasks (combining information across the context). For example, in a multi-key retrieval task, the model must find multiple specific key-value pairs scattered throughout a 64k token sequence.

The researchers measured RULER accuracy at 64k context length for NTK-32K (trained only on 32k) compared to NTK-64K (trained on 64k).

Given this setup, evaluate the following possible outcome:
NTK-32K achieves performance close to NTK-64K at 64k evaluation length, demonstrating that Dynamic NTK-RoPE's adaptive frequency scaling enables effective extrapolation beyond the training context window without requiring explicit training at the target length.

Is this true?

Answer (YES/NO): YES